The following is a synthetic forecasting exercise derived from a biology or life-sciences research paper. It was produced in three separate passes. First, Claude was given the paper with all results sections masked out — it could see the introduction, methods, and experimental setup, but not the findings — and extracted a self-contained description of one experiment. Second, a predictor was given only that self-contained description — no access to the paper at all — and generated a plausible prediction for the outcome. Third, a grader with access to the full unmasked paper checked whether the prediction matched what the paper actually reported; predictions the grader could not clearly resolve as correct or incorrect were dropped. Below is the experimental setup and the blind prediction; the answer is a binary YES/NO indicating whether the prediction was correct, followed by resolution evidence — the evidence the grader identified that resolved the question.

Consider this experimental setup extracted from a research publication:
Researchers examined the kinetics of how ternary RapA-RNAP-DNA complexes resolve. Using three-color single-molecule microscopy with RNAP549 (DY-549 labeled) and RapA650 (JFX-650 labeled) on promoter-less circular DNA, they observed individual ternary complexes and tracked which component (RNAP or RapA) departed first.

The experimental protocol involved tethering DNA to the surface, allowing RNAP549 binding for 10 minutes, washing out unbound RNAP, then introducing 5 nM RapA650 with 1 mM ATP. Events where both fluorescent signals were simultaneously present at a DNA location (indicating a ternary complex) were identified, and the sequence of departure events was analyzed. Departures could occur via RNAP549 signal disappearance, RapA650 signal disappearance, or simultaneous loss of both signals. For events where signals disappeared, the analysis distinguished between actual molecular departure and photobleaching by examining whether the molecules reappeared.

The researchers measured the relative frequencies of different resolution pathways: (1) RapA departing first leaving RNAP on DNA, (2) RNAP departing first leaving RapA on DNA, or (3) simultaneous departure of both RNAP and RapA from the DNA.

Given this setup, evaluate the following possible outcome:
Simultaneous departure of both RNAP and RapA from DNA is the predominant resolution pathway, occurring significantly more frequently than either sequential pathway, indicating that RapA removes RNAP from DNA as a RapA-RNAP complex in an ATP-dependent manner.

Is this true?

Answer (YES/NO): YES